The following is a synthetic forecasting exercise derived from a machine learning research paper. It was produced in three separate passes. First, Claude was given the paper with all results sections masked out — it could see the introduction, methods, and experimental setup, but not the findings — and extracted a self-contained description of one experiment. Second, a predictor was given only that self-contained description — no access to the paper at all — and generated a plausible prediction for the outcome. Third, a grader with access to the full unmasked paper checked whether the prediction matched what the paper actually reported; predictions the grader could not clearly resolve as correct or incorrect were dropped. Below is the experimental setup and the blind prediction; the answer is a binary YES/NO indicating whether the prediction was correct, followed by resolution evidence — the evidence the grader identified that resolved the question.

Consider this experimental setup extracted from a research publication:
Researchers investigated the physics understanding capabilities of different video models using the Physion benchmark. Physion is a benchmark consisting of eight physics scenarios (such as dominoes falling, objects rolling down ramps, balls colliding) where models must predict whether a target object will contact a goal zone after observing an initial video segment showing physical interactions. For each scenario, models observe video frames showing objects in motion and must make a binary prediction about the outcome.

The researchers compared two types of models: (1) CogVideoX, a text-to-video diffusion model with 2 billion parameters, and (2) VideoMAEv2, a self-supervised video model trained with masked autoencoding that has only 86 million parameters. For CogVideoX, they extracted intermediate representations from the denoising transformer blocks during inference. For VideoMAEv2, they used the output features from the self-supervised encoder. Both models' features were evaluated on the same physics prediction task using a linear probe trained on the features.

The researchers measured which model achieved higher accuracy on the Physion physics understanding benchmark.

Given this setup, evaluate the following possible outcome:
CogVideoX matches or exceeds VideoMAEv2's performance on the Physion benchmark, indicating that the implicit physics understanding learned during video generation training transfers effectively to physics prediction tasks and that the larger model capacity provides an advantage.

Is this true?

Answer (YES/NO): NO